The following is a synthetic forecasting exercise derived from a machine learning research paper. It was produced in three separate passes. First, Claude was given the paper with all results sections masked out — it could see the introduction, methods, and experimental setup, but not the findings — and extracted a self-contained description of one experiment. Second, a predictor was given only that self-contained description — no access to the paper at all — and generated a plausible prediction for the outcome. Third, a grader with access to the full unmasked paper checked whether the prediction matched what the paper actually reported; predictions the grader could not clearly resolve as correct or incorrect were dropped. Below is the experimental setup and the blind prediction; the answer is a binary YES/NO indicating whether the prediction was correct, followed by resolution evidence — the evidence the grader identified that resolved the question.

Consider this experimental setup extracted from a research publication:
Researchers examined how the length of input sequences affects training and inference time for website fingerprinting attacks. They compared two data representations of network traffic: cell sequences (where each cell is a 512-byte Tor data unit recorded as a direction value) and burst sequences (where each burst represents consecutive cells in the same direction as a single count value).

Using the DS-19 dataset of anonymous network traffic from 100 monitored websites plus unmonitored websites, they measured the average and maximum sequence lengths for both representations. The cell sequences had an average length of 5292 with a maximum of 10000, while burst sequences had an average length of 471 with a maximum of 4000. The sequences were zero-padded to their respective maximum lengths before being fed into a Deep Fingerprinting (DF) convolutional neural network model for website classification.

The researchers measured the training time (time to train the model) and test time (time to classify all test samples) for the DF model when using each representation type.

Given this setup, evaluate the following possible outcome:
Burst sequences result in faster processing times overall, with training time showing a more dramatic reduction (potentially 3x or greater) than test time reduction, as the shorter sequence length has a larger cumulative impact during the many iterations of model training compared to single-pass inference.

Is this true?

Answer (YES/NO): NO